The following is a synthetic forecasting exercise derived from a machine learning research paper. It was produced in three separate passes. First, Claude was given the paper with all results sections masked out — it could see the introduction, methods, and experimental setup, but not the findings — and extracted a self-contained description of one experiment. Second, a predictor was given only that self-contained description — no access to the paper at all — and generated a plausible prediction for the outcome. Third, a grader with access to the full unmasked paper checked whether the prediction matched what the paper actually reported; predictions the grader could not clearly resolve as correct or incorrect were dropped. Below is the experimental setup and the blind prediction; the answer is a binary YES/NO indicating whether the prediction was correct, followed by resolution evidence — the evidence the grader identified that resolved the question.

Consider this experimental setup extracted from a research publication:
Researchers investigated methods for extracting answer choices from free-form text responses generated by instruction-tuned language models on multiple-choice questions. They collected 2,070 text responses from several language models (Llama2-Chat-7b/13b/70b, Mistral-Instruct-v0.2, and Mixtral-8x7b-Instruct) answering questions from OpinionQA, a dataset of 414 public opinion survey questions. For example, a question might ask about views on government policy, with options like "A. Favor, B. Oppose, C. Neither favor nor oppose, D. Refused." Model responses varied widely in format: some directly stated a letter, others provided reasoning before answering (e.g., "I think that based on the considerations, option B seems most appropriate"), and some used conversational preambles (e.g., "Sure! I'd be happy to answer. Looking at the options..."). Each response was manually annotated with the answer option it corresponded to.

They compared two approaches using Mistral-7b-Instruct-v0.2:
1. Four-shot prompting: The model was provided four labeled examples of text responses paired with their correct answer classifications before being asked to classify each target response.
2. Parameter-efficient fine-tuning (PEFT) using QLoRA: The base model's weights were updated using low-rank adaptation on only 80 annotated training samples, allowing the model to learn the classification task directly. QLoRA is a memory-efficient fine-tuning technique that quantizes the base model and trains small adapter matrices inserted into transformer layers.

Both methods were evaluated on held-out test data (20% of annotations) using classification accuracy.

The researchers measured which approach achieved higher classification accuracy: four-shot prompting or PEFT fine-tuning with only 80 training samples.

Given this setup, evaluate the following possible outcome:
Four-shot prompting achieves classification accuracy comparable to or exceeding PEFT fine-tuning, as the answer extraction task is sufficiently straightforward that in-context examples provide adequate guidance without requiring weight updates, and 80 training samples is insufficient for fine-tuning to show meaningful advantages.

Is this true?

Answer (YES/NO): NO